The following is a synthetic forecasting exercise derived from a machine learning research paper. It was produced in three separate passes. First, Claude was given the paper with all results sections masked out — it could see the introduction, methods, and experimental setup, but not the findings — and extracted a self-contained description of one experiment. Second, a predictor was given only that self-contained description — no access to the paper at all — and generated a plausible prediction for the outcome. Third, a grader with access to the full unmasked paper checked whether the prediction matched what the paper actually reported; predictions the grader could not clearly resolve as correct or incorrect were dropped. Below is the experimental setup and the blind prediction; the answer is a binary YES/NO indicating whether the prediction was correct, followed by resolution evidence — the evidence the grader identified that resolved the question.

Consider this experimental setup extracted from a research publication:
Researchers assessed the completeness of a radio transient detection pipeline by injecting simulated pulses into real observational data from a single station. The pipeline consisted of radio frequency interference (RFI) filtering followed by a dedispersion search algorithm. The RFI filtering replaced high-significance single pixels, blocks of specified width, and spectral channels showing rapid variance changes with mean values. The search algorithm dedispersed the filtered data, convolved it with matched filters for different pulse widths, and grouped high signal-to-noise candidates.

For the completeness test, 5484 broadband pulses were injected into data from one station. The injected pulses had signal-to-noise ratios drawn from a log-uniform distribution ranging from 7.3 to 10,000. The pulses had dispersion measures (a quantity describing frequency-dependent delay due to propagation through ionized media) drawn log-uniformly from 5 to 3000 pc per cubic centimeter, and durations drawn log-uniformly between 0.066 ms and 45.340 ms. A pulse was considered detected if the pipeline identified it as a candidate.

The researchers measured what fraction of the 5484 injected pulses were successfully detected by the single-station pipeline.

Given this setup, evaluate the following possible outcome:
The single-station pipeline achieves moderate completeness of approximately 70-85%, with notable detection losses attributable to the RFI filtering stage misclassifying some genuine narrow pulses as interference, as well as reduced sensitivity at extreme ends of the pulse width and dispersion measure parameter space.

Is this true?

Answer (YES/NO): NO